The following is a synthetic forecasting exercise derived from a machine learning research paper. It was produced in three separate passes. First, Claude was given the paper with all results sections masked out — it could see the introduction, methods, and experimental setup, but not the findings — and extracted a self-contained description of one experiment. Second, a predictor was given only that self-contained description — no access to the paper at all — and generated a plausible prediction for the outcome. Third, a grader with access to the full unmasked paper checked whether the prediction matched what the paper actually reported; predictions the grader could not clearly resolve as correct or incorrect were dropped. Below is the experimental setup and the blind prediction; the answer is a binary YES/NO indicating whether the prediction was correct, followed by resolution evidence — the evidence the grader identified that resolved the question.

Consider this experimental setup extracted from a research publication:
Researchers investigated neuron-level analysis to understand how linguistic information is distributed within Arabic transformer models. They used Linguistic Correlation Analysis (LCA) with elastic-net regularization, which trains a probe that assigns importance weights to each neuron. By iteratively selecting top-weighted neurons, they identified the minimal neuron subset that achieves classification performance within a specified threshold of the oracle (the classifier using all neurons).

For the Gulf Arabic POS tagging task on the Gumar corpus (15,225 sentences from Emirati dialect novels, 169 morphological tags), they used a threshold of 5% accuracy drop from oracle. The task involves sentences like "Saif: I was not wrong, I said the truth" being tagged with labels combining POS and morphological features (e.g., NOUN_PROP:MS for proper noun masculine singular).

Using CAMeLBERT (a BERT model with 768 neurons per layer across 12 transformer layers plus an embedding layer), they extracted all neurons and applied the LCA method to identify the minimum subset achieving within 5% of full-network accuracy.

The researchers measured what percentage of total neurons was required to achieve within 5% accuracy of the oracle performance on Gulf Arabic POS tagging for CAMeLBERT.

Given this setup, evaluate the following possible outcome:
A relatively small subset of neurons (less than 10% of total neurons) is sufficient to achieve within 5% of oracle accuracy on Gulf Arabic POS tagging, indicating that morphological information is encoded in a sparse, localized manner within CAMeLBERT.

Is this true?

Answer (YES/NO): YES